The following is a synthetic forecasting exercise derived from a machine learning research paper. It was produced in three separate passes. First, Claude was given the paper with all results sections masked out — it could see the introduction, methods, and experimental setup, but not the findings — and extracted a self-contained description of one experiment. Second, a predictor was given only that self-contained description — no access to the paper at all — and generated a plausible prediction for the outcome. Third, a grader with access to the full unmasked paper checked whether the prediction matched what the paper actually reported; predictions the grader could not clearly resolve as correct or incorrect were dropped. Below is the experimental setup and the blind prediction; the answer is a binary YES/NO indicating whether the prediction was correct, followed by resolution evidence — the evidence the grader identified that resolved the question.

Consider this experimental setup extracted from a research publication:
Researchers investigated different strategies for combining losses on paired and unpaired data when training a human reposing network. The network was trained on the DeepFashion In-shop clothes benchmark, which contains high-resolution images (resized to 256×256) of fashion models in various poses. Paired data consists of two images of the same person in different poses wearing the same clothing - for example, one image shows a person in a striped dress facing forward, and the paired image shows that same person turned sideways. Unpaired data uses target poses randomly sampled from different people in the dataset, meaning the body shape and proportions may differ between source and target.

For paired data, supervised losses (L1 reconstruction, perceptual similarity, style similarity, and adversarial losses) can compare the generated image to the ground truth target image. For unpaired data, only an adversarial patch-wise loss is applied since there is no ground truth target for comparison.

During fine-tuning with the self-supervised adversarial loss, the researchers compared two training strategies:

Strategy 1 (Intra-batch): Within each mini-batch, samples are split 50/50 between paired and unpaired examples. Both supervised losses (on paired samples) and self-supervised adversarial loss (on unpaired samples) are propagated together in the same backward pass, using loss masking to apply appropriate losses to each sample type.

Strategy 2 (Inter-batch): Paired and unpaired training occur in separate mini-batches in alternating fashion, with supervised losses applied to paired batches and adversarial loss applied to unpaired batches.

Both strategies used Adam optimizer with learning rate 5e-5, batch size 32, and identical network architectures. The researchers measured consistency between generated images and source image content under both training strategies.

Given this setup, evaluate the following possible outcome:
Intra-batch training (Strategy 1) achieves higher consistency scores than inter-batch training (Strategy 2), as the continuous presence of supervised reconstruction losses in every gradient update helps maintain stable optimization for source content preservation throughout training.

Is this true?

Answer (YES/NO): YES